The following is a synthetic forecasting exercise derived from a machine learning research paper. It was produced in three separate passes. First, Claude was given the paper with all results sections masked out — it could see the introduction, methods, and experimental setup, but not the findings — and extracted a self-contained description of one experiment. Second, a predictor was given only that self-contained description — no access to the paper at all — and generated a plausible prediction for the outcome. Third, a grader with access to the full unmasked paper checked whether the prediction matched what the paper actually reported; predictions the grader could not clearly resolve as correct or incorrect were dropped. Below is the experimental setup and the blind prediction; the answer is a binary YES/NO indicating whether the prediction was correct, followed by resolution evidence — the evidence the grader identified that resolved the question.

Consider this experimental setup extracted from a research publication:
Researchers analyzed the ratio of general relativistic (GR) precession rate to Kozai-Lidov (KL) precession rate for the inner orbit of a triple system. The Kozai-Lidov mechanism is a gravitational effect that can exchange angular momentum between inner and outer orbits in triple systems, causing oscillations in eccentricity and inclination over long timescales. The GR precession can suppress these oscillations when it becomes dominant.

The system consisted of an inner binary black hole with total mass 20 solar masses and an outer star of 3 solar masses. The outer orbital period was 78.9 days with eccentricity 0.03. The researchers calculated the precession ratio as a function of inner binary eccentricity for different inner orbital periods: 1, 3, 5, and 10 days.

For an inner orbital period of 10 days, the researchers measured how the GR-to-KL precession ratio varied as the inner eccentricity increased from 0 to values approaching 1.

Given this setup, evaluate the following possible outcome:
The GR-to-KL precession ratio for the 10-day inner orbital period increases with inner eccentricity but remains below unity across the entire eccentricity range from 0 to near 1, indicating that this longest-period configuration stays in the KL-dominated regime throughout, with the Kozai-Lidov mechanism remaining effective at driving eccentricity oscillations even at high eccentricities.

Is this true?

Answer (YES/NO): NO